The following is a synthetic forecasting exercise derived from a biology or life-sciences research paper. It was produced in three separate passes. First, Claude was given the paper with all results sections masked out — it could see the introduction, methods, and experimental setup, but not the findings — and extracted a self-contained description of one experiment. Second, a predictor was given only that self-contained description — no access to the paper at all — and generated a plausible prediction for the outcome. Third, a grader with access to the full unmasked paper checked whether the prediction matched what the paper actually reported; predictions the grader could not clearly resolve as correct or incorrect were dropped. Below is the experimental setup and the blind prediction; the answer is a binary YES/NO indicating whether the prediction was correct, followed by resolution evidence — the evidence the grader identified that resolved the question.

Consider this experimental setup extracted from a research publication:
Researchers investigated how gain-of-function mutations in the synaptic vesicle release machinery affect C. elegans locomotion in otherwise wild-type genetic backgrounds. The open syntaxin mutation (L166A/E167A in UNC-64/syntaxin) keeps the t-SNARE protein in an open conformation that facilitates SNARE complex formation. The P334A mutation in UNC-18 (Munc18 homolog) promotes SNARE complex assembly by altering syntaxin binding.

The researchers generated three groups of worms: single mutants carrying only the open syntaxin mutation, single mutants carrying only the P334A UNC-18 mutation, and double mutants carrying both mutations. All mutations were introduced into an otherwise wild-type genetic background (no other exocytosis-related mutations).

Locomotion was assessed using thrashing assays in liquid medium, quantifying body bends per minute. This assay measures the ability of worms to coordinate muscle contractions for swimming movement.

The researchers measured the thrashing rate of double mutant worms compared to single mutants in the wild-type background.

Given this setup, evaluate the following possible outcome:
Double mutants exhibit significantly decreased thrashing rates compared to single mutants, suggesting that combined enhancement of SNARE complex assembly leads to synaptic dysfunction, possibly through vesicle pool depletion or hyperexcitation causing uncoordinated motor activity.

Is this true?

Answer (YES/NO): YES